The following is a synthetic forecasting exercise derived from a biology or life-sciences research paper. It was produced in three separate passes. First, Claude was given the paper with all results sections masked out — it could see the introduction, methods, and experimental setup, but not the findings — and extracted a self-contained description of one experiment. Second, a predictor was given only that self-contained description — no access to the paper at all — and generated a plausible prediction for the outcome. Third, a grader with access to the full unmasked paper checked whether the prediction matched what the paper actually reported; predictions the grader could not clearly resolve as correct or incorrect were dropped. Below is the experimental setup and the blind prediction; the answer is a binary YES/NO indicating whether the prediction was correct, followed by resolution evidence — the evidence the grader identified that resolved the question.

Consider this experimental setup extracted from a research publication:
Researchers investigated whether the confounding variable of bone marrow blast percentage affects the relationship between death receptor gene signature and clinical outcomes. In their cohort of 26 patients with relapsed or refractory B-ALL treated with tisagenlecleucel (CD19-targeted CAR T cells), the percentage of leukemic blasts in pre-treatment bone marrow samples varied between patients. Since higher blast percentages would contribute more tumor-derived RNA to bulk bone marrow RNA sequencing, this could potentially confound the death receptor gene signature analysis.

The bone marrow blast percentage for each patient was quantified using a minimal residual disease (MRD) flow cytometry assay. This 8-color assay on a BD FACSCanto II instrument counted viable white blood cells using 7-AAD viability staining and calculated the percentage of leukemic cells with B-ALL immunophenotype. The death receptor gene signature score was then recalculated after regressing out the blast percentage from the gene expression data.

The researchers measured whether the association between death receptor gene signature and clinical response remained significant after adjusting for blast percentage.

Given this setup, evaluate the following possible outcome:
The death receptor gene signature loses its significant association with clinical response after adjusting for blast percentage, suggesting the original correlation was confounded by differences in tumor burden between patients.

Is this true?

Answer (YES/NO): NO